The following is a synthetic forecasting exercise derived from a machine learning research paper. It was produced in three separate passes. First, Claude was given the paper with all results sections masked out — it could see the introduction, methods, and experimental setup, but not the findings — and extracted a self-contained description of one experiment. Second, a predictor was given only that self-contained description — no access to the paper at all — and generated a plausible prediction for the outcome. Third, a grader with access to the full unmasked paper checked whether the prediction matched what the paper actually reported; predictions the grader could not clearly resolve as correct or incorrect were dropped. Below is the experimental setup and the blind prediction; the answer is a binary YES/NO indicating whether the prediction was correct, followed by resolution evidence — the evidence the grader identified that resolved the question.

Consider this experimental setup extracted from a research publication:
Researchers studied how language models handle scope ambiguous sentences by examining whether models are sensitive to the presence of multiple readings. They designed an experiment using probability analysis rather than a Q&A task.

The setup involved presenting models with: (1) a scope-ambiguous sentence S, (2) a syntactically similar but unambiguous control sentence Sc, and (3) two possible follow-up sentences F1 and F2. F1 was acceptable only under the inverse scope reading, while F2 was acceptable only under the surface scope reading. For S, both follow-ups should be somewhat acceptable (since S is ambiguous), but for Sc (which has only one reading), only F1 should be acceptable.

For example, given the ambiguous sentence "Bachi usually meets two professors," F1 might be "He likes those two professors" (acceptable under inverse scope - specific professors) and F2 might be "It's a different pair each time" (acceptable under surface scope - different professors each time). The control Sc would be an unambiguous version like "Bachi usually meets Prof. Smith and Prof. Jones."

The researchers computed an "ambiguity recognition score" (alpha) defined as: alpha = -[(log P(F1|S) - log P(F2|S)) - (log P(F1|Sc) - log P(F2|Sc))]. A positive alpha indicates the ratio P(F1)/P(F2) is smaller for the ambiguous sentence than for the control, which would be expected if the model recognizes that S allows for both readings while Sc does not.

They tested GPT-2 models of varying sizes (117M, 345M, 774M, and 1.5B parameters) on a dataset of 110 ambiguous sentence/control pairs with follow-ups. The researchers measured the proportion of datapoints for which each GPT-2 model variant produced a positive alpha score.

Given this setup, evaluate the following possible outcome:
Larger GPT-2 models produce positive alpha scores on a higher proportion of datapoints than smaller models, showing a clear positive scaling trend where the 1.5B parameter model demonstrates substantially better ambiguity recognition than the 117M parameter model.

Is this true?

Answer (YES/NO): NO